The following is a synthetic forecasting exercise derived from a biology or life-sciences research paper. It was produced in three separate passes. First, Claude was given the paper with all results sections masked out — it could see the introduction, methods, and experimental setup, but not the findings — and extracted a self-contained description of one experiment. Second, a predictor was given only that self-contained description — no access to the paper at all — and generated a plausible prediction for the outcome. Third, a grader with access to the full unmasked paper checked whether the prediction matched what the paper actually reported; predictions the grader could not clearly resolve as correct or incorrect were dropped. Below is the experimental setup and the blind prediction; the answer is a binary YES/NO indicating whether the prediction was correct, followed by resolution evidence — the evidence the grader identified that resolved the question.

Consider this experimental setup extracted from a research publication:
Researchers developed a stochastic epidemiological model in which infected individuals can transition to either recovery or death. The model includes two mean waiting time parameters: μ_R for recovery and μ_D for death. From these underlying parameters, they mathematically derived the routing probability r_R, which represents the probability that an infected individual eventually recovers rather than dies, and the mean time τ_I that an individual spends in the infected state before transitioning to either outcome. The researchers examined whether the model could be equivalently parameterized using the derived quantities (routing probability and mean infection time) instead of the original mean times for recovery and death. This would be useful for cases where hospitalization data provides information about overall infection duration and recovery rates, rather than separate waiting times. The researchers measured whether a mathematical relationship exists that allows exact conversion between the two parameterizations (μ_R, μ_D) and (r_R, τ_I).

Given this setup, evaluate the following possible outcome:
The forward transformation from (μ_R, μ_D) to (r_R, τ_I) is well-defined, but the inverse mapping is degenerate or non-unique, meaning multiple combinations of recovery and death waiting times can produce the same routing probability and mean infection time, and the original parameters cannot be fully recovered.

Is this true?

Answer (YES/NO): NO